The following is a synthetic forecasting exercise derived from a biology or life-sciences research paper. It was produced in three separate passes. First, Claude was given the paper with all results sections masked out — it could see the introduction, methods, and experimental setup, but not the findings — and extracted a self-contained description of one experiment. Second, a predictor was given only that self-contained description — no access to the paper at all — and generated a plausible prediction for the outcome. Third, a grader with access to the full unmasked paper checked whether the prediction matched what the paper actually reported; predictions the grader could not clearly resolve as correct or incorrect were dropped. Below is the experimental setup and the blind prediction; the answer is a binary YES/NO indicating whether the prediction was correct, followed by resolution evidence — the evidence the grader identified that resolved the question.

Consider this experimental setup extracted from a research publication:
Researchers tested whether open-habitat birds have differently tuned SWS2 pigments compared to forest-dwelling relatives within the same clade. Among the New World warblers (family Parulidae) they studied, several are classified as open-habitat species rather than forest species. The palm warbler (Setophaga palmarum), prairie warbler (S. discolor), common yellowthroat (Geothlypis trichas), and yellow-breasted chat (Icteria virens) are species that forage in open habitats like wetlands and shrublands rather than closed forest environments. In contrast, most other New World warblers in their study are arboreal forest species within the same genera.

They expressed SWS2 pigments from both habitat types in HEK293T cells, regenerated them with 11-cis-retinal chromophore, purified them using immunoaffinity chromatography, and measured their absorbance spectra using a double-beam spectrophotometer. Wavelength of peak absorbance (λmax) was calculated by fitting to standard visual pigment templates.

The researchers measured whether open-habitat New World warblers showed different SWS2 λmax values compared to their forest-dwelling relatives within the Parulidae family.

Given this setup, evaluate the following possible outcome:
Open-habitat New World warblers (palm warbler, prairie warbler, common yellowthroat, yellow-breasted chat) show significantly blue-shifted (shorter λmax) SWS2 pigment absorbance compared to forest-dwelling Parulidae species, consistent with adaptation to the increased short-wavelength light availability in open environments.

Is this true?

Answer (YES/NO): NO